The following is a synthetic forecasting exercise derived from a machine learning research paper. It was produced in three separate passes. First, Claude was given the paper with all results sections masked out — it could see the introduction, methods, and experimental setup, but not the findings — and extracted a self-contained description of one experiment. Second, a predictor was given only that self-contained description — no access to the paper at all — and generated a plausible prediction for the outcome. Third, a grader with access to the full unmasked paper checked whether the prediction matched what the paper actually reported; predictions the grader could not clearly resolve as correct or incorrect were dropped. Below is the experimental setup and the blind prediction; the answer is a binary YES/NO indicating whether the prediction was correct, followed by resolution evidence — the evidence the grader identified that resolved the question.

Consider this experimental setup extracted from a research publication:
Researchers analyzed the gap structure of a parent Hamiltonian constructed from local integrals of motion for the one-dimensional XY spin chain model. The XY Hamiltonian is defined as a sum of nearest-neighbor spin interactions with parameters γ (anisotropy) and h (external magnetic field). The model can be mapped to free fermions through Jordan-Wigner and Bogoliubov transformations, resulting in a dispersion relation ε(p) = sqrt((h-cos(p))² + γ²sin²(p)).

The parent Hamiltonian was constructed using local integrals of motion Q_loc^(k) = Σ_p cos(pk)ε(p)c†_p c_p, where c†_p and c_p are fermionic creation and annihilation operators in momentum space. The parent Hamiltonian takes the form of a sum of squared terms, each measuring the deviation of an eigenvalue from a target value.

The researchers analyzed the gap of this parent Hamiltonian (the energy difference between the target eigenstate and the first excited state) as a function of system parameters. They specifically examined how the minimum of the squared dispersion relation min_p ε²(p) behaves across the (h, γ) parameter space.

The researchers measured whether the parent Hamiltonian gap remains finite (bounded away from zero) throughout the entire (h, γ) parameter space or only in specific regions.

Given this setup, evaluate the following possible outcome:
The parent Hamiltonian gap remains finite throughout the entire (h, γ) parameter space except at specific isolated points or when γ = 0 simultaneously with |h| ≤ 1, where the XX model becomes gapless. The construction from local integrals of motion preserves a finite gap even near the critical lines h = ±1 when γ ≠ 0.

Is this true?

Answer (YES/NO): NO